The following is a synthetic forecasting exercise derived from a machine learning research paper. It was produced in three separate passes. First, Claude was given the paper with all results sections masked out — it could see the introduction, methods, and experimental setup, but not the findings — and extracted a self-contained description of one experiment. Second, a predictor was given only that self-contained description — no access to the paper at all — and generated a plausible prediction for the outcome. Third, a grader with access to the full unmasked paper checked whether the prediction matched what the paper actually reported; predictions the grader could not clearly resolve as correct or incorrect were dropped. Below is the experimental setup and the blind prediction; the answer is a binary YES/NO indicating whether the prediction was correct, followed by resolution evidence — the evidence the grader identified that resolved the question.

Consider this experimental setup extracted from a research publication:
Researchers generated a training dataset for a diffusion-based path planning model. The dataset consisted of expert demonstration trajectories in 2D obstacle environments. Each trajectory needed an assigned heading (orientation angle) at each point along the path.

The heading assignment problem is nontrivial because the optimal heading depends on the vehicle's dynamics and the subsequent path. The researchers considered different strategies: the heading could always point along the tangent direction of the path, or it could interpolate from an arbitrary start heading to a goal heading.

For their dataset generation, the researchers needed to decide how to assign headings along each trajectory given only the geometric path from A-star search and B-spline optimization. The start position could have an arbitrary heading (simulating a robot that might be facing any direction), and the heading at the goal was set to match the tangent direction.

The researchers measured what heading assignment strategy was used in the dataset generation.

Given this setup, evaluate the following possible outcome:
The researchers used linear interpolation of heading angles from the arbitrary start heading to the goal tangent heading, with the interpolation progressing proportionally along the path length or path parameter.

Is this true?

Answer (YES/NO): YES